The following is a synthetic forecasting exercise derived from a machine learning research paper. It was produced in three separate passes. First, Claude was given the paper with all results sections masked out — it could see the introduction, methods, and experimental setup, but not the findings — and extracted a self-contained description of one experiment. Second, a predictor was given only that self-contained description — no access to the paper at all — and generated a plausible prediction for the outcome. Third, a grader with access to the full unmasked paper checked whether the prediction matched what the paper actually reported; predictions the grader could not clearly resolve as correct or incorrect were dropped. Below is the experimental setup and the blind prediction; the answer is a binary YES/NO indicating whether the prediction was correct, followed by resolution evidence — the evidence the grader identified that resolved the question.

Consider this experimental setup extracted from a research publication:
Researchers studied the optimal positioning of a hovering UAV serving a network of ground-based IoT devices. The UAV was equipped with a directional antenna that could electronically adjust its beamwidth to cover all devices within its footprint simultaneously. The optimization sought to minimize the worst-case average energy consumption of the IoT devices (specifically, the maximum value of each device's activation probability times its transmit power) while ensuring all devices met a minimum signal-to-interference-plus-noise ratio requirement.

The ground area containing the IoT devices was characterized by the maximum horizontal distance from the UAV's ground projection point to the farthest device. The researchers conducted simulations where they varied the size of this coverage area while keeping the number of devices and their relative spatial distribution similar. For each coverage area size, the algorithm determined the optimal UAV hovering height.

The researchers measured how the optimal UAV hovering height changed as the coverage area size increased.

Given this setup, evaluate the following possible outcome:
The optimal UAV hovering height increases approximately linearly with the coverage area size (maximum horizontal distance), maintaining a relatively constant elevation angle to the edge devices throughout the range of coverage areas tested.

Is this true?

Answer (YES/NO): YES